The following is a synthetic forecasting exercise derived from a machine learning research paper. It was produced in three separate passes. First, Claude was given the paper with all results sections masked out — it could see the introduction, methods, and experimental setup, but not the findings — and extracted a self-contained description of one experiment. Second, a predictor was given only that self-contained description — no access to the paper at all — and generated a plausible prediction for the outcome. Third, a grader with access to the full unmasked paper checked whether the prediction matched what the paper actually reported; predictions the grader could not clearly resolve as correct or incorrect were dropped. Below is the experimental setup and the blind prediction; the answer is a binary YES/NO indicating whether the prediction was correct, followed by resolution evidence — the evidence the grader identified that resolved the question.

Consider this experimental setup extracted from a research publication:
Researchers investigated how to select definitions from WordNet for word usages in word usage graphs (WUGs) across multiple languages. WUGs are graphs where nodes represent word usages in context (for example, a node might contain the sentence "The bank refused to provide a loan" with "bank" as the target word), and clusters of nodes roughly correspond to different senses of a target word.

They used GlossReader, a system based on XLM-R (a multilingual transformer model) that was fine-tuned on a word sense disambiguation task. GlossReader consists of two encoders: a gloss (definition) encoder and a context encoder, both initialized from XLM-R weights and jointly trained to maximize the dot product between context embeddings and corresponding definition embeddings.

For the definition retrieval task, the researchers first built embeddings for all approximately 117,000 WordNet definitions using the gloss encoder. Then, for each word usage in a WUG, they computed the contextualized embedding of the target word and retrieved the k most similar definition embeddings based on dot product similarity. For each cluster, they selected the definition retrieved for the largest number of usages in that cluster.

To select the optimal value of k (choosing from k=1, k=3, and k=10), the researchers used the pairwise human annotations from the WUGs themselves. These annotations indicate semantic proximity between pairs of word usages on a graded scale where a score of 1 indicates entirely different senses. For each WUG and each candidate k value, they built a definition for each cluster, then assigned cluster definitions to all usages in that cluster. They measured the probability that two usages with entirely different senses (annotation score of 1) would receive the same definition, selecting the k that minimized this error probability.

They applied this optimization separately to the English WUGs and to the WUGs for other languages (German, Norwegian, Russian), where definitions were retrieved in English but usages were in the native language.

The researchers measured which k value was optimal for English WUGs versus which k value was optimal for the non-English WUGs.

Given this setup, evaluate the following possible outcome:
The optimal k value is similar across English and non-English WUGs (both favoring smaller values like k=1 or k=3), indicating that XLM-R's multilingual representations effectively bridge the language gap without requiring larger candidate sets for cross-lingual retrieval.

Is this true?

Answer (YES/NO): NO